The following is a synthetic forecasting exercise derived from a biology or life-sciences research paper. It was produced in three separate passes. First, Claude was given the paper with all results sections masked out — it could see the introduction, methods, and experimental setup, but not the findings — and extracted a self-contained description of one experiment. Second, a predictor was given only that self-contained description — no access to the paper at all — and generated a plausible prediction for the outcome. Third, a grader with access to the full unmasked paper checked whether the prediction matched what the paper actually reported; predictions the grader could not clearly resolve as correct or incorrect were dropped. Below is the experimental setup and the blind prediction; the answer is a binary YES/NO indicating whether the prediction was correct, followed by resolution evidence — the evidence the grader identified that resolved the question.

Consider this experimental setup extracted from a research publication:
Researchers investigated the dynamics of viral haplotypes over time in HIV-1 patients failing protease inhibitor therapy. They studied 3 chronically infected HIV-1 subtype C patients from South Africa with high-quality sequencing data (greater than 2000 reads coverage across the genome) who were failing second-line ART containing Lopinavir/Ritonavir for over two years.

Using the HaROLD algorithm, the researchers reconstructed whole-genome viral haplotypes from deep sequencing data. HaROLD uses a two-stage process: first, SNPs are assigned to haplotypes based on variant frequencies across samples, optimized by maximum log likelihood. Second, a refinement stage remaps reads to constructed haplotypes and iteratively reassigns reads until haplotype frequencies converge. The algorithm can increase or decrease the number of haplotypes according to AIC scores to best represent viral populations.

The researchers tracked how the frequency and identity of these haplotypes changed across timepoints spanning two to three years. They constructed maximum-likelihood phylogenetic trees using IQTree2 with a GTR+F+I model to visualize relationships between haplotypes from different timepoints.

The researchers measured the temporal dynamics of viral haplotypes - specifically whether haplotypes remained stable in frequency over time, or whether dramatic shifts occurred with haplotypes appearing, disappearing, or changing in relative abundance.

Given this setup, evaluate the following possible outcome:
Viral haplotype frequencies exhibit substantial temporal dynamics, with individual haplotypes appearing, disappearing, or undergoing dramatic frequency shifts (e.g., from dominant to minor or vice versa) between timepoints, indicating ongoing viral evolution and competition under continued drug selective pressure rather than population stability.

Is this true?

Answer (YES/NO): YES